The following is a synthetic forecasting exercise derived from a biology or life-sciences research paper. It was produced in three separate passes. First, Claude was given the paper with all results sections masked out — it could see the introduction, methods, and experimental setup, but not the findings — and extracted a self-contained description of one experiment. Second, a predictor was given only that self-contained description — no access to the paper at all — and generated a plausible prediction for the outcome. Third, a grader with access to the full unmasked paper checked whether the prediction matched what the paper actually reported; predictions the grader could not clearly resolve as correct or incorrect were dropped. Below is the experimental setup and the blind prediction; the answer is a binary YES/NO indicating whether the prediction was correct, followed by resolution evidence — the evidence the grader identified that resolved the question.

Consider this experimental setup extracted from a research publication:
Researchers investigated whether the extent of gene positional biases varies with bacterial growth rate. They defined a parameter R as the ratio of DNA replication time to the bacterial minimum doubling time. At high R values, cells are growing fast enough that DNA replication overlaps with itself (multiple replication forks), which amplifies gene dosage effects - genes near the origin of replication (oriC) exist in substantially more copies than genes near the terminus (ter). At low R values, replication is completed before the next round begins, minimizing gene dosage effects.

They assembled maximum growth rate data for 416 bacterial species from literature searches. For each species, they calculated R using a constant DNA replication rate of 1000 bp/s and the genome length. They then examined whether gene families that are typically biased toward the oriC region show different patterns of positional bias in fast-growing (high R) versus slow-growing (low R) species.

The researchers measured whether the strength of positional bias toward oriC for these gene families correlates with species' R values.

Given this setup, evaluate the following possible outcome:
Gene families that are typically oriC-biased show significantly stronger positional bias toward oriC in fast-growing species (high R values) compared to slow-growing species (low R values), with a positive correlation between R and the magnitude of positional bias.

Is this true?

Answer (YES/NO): YES